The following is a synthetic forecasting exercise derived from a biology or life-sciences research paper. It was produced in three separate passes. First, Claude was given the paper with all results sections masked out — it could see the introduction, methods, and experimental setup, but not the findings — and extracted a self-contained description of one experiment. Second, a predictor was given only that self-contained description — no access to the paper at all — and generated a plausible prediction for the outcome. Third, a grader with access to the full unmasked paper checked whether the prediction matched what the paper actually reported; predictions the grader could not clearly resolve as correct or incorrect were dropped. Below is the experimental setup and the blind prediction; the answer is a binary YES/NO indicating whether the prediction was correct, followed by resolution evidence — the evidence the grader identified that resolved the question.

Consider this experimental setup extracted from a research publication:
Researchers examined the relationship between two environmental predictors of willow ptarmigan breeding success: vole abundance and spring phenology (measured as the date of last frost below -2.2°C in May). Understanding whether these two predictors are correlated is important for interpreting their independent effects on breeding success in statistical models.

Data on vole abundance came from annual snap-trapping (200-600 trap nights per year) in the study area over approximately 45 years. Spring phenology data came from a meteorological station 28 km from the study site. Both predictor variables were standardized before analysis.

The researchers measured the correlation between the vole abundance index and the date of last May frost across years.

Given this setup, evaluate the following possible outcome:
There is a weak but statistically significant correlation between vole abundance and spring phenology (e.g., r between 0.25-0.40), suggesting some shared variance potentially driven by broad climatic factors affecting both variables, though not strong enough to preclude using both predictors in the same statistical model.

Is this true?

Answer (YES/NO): NO